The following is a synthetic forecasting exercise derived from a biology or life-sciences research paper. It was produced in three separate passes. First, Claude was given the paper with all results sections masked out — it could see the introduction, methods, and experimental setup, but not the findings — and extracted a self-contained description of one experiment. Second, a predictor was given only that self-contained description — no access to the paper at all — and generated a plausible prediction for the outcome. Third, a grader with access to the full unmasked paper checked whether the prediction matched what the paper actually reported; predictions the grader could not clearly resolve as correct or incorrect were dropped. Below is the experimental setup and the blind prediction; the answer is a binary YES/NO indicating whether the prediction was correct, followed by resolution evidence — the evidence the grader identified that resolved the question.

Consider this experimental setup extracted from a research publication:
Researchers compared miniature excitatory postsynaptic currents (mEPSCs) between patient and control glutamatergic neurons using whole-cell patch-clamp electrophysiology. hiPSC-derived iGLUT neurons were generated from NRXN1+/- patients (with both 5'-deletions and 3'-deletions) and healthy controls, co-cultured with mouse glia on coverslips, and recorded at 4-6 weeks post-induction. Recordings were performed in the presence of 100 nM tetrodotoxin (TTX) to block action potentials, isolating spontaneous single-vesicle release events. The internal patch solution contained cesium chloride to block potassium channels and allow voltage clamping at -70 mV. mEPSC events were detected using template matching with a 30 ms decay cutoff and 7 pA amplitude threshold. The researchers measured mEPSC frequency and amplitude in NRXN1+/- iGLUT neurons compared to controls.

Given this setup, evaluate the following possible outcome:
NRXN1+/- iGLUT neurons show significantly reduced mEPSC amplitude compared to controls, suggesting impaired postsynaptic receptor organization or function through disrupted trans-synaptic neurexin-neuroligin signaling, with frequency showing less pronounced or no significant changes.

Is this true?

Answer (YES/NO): NO